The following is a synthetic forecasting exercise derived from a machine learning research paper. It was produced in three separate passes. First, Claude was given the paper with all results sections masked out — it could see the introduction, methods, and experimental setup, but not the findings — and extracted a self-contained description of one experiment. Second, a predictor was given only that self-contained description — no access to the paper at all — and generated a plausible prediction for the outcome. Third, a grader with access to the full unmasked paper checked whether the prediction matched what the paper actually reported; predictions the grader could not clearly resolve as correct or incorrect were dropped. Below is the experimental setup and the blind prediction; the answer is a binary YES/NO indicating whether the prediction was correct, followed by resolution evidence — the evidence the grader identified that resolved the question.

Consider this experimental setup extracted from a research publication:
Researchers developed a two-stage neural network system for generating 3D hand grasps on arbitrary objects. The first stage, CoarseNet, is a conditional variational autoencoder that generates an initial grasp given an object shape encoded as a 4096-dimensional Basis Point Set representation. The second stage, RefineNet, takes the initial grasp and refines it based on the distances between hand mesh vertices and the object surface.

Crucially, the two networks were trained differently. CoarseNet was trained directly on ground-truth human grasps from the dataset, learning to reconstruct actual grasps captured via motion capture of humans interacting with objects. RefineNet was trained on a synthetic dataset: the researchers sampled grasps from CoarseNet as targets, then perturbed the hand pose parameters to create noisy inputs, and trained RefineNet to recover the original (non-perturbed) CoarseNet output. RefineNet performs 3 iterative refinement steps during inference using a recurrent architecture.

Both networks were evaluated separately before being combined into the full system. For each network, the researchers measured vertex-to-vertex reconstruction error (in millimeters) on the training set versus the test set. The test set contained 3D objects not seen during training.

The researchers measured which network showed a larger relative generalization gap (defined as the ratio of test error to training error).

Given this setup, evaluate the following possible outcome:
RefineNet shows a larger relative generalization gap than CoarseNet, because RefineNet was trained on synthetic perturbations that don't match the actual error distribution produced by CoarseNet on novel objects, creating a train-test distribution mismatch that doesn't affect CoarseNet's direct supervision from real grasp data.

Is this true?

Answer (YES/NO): NO